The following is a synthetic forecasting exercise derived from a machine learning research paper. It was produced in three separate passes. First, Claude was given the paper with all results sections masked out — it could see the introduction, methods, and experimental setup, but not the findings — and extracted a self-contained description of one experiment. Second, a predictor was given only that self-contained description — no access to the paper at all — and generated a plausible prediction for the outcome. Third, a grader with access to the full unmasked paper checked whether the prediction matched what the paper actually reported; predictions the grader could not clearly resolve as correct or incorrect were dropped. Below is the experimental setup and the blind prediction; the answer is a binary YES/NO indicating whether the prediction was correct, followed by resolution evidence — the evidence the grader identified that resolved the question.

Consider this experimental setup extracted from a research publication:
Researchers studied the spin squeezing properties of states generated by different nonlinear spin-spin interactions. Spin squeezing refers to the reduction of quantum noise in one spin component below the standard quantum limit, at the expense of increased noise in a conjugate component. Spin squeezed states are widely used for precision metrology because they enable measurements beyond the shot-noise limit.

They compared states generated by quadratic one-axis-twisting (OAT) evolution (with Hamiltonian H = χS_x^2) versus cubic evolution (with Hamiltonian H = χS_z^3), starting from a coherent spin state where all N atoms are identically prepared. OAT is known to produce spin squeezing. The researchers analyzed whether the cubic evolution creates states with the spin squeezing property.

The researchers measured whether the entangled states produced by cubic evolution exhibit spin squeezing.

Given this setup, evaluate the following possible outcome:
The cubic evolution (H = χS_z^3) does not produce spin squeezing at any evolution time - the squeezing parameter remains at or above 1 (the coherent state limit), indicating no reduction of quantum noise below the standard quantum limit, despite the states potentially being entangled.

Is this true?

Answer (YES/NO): YES